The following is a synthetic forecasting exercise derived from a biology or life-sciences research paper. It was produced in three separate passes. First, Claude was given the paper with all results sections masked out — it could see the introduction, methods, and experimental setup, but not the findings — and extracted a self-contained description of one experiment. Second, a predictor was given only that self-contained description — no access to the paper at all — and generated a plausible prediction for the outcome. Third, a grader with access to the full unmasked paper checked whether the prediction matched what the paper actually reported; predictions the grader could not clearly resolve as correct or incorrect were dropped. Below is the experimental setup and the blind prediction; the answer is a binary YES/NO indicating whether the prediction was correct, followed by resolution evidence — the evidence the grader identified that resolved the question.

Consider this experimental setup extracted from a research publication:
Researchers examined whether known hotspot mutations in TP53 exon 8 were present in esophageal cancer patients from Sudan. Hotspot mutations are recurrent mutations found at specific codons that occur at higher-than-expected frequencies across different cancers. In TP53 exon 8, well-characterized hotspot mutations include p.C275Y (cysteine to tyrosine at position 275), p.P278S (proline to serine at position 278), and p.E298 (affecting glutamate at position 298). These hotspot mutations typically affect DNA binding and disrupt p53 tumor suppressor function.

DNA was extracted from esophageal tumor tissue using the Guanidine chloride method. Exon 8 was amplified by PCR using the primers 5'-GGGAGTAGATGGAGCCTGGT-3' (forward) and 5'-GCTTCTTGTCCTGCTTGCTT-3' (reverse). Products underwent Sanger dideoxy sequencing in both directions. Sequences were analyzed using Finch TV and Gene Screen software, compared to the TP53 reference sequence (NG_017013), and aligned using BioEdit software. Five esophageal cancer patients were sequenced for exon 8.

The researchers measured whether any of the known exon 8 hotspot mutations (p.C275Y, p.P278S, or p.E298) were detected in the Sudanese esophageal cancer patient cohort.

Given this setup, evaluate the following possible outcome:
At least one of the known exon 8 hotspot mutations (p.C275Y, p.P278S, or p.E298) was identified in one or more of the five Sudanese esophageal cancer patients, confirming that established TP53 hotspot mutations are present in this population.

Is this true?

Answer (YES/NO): NO